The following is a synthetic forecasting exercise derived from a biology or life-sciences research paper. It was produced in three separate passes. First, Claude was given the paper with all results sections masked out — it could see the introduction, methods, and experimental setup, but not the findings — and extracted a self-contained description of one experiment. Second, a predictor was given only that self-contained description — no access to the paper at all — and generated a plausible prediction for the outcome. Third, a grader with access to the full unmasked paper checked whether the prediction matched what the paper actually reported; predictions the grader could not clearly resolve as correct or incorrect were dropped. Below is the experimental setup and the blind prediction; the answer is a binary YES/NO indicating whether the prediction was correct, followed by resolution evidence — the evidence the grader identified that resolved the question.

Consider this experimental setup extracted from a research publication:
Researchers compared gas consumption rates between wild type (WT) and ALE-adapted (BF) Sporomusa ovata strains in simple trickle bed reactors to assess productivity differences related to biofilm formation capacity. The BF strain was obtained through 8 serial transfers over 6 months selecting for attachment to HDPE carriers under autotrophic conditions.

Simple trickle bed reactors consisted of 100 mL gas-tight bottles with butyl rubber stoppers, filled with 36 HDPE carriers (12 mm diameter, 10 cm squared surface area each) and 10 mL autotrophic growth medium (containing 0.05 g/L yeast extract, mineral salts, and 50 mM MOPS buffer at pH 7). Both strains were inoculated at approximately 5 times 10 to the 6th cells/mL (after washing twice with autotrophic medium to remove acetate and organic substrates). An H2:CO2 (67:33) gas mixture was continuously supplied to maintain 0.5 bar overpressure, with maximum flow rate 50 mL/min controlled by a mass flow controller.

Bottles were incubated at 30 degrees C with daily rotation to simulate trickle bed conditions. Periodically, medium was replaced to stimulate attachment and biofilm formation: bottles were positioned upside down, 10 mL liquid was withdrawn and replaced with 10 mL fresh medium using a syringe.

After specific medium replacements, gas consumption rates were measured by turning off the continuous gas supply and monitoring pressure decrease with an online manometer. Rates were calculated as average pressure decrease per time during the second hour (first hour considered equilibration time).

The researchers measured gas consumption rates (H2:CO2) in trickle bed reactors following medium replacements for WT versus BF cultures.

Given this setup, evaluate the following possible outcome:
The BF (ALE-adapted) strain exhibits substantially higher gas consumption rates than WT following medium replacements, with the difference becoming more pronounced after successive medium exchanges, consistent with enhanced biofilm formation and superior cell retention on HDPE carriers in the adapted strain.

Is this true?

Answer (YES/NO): NO